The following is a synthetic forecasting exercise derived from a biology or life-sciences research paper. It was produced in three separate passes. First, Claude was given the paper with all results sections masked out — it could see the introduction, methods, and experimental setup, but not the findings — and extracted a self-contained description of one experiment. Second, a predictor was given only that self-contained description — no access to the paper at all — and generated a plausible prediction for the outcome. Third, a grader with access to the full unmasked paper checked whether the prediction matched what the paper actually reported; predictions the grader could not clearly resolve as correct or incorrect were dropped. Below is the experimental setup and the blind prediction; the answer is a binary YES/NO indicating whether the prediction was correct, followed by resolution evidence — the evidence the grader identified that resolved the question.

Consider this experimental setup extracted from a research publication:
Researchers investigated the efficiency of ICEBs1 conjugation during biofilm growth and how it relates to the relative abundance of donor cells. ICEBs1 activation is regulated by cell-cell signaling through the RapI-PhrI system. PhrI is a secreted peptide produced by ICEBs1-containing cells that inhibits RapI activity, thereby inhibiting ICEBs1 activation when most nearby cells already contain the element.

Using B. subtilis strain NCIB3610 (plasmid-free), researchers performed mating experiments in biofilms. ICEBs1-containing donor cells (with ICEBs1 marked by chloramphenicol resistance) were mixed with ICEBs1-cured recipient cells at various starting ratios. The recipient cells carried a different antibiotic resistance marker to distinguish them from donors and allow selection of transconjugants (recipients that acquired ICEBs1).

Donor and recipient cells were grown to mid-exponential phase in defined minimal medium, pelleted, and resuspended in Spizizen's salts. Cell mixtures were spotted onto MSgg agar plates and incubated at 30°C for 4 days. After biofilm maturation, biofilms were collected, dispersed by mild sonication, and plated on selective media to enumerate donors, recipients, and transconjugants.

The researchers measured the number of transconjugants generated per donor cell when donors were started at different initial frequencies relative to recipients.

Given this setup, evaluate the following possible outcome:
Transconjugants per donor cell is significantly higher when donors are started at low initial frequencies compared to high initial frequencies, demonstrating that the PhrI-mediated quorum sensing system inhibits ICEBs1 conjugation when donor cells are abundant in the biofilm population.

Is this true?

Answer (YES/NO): YES